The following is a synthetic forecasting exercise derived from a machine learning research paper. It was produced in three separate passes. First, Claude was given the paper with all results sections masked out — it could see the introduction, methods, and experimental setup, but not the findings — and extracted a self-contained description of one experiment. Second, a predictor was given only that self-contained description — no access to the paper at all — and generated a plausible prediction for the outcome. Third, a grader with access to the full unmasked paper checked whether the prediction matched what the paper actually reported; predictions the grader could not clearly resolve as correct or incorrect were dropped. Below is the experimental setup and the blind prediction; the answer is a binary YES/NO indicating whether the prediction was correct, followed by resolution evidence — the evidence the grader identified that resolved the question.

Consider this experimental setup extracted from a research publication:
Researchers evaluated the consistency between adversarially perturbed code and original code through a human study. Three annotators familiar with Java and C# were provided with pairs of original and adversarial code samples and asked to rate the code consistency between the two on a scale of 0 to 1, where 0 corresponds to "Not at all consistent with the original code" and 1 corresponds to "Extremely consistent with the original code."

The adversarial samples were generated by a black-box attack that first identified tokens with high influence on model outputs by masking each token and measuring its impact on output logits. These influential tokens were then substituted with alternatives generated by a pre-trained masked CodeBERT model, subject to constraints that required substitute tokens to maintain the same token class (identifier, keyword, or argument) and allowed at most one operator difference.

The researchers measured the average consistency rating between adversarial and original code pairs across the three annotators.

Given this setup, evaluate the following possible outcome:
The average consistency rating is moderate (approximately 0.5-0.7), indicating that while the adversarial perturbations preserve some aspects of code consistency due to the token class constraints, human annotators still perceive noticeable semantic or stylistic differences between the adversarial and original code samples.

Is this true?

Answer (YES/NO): NO